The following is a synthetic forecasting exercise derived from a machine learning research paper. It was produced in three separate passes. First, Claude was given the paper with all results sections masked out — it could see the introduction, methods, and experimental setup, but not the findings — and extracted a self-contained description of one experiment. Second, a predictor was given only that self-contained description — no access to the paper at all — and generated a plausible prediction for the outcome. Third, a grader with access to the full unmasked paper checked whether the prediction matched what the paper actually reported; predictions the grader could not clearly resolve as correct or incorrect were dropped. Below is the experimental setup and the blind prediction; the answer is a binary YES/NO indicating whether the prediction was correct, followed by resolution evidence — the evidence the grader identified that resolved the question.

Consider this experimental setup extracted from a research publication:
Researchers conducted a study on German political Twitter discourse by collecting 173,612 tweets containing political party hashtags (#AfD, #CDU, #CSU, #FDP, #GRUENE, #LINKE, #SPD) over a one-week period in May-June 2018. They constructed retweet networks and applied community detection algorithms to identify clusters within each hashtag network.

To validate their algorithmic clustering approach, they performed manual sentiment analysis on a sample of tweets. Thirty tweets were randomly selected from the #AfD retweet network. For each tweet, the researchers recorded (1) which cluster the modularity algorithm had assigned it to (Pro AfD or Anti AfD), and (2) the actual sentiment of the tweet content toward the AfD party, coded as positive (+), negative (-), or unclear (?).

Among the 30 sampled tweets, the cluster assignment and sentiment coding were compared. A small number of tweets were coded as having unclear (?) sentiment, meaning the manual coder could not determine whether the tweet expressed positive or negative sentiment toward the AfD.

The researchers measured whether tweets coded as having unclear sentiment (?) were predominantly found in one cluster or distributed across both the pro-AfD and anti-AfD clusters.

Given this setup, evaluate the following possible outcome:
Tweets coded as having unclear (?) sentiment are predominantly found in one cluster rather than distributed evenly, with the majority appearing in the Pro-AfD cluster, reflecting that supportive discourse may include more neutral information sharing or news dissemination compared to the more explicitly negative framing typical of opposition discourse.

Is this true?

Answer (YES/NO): YES